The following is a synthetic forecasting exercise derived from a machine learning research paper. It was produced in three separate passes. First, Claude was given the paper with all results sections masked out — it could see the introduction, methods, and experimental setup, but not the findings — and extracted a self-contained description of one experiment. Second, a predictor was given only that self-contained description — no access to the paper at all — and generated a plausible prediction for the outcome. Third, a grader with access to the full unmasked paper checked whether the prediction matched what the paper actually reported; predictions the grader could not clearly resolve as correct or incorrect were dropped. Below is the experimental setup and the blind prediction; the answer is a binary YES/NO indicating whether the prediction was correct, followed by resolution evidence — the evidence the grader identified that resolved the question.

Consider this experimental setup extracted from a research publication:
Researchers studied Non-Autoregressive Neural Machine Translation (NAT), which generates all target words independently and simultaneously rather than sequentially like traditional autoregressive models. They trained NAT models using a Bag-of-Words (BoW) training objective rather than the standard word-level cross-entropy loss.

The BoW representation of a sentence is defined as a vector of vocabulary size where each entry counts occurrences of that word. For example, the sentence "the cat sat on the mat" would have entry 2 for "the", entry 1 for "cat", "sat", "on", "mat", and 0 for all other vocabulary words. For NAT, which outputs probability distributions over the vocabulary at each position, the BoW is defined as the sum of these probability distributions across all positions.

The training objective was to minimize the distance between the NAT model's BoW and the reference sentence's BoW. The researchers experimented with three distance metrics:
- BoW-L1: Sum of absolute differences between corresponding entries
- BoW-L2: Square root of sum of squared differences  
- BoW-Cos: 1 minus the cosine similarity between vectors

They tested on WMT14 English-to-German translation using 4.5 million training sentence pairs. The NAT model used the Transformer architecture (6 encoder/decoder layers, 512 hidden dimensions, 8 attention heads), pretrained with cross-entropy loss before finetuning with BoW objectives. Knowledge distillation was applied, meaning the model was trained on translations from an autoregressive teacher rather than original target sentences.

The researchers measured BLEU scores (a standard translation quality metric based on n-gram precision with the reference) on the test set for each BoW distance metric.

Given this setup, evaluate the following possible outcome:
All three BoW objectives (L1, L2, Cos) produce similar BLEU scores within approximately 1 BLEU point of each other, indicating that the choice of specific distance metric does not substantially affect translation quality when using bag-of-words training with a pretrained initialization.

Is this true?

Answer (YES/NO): NO